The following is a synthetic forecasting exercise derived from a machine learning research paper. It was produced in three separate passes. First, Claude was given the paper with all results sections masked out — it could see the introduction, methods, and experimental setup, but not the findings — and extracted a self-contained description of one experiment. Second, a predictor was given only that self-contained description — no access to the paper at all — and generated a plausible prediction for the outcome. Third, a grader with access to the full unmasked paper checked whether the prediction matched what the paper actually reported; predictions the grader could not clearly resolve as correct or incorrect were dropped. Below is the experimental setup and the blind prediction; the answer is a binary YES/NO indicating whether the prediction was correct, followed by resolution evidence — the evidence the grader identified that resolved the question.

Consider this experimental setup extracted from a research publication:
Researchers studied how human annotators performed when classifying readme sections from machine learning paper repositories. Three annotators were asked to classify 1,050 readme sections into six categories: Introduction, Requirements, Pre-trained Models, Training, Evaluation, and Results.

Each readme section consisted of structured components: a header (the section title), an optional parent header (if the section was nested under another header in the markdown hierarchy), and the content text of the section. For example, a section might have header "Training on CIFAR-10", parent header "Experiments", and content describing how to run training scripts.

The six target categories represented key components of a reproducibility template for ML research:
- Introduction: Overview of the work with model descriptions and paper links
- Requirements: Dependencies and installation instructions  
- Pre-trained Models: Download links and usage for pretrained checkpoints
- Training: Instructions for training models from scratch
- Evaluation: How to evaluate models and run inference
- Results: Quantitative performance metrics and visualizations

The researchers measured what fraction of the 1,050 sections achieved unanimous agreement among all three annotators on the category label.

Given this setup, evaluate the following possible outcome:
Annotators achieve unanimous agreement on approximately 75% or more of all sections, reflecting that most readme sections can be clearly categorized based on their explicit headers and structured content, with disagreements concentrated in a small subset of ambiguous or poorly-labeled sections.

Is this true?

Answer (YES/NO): NO